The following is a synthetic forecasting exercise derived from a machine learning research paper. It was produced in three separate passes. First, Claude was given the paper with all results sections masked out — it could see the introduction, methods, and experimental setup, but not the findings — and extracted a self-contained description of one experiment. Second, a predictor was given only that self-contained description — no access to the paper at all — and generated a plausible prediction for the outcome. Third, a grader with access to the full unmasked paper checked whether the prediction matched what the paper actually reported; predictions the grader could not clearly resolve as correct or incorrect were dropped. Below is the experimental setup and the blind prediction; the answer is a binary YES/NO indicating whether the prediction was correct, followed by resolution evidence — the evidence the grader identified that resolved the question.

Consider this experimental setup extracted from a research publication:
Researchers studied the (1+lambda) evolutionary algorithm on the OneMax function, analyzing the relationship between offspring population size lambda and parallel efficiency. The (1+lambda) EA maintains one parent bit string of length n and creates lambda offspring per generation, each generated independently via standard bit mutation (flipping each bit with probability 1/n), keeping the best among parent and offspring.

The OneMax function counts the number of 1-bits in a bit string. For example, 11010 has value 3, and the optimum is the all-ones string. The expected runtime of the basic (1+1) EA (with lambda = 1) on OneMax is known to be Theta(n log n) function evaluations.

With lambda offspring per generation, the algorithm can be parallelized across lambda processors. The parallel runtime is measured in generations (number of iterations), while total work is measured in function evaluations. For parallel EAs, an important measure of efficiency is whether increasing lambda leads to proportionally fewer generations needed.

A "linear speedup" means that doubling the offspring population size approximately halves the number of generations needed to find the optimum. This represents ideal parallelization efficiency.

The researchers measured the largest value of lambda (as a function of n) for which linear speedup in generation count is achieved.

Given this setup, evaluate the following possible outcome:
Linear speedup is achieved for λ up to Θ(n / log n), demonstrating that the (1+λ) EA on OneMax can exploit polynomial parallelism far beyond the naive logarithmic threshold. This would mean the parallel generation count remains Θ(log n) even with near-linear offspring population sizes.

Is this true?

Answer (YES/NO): NO